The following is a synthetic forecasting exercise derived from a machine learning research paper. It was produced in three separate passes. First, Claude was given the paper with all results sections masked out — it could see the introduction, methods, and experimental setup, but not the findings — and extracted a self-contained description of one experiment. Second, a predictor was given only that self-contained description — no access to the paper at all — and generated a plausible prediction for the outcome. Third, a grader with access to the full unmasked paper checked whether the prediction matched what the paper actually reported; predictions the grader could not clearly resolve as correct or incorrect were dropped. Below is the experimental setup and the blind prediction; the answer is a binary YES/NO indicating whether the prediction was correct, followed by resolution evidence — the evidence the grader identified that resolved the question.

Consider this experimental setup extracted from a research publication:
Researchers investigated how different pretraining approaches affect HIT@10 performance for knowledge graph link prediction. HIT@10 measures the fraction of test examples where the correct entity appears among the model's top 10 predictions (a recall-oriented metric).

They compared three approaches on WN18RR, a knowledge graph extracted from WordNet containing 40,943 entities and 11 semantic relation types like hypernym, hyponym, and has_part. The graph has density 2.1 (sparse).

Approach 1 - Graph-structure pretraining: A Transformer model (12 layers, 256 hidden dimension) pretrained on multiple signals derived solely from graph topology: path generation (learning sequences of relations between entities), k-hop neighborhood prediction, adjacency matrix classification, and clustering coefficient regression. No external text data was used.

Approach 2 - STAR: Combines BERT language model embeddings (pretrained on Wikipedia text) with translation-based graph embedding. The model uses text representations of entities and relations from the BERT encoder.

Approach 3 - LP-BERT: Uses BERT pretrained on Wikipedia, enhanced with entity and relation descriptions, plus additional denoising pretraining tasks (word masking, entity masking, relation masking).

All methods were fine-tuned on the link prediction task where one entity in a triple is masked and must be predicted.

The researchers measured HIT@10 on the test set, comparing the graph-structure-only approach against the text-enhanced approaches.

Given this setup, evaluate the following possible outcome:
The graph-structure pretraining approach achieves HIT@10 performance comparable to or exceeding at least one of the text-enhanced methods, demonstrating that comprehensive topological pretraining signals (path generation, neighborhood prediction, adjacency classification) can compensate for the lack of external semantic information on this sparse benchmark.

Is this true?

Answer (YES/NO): NO